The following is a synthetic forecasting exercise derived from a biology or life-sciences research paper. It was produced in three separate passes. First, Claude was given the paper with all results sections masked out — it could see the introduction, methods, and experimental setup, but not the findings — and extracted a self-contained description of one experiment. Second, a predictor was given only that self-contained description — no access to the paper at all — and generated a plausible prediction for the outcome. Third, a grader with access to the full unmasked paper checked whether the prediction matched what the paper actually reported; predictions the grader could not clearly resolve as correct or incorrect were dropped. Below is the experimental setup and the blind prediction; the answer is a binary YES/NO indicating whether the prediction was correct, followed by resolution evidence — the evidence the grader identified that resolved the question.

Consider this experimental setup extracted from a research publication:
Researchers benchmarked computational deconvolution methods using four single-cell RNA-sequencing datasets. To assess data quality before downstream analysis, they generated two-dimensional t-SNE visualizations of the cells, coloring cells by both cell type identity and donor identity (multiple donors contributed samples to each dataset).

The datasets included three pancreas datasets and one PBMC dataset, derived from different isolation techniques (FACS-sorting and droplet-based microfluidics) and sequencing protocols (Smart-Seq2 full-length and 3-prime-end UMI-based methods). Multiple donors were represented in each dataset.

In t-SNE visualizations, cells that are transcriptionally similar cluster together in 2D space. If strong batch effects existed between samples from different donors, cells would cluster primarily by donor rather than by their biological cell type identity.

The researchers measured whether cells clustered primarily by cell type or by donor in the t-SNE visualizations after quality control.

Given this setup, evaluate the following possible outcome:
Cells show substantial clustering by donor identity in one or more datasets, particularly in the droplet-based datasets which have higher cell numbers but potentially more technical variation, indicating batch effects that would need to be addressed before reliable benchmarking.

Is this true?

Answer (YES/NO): NO